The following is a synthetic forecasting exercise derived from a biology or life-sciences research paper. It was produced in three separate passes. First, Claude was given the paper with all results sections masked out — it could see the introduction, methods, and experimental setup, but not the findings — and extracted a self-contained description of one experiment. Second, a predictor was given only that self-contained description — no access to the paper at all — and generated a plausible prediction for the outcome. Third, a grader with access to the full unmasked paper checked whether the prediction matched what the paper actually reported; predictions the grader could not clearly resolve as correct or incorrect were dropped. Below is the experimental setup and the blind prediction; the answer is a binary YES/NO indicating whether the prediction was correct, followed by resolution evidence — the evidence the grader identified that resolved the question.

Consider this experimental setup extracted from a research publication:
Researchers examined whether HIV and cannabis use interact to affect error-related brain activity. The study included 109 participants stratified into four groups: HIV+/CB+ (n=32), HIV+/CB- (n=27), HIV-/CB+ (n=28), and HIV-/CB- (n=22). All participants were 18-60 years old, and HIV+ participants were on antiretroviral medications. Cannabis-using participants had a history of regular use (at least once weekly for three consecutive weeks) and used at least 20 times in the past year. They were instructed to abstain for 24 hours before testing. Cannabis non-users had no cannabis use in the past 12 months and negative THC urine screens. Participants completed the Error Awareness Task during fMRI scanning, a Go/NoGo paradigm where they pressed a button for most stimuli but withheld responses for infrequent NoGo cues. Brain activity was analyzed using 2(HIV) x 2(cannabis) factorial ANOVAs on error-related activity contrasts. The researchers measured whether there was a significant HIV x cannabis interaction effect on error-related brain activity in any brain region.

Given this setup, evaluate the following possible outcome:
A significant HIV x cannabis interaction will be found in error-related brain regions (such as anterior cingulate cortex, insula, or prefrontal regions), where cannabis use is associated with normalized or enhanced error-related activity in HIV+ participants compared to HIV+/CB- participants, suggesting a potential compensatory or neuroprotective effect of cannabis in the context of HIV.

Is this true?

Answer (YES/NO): NO